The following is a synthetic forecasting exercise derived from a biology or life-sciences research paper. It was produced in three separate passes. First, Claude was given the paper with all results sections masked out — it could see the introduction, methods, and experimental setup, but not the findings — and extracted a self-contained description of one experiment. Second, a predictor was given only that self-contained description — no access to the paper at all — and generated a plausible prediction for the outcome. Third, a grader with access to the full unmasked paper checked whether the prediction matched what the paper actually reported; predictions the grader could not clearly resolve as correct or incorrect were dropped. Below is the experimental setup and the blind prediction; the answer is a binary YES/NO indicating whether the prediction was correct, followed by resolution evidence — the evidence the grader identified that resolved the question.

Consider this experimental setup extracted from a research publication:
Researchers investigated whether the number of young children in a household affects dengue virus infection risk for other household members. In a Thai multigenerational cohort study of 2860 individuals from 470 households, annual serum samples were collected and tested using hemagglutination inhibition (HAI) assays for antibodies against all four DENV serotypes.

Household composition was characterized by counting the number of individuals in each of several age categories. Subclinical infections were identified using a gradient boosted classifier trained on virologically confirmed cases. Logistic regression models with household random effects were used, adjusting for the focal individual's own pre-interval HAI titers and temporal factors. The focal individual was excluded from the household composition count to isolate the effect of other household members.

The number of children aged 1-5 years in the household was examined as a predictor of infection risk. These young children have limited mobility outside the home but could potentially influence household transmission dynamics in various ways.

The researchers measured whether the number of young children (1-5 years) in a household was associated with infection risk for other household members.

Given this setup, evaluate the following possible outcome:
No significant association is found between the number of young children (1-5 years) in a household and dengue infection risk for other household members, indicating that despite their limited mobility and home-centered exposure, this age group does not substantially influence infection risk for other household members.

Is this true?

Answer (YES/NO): YES